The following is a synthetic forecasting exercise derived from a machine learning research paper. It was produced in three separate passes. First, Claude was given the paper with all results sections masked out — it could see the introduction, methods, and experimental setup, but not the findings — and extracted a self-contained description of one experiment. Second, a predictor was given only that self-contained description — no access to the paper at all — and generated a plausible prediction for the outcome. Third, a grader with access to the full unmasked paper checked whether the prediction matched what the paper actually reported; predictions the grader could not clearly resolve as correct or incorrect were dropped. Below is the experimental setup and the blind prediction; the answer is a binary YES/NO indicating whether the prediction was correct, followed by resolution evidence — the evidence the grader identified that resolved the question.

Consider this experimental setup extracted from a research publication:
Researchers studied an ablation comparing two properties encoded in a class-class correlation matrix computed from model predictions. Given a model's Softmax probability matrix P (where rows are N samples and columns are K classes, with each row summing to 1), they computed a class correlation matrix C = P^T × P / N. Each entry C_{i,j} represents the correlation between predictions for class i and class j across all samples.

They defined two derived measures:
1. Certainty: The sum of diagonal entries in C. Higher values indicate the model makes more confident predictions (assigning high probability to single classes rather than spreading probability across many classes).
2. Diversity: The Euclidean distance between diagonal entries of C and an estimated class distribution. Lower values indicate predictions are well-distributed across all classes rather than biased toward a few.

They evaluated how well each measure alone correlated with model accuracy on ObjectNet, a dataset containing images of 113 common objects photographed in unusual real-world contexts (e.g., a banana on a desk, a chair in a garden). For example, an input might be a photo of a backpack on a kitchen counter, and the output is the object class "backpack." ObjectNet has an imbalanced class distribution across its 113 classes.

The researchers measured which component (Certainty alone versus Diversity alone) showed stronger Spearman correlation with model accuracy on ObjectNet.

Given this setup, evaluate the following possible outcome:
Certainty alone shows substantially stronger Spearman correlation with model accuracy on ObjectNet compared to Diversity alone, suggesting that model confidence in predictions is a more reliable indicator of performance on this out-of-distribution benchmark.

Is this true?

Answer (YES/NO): NO